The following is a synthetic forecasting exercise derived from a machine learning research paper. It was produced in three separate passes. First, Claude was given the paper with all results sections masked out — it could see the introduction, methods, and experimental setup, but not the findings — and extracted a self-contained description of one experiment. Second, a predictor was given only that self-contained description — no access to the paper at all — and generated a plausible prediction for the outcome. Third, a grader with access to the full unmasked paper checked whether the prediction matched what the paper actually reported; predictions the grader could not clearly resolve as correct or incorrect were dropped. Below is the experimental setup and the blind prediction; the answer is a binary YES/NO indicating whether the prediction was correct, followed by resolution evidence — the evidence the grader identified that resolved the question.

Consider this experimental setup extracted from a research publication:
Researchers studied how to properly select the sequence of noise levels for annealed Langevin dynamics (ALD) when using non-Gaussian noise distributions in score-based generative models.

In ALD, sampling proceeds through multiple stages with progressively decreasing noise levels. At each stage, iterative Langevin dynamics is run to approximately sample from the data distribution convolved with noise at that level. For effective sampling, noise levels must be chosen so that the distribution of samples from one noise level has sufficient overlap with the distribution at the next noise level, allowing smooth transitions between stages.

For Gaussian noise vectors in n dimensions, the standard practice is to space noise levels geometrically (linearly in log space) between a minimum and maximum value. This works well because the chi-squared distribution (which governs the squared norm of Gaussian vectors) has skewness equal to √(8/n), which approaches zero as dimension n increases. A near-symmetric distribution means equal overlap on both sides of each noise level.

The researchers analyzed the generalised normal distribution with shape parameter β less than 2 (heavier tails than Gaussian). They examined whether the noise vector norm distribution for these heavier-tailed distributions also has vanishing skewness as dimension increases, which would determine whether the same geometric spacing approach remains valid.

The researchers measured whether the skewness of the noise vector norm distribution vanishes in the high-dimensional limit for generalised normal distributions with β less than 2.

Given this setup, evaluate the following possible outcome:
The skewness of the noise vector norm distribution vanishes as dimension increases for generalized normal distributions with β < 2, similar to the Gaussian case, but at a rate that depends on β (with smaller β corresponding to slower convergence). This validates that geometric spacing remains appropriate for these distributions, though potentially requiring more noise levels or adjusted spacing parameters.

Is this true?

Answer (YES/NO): NO